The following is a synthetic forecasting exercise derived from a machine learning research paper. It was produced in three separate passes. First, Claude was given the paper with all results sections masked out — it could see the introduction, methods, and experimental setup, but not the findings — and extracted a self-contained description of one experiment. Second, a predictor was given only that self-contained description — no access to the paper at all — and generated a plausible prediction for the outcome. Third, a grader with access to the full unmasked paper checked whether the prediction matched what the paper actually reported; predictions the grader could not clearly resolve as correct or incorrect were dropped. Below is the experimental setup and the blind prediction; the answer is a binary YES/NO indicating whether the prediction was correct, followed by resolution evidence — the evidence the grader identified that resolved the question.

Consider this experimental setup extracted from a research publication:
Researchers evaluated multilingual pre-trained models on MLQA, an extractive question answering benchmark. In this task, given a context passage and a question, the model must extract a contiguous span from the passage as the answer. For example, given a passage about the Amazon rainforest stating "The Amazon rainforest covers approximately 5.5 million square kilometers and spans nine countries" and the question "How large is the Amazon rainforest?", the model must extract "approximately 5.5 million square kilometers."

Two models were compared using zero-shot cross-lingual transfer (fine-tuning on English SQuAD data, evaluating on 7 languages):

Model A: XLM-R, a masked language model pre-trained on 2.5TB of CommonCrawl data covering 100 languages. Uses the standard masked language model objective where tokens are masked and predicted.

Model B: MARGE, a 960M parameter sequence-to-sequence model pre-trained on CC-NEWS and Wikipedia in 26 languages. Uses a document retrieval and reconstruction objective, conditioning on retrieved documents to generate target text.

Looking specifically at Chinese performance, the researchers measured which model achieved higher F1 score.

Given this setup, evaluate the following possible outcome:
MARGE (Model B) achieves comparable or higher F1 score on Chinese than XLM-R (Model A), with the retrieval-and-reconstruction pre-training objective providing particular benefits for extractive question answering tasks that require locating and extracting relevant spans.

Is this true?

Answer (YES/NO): YES